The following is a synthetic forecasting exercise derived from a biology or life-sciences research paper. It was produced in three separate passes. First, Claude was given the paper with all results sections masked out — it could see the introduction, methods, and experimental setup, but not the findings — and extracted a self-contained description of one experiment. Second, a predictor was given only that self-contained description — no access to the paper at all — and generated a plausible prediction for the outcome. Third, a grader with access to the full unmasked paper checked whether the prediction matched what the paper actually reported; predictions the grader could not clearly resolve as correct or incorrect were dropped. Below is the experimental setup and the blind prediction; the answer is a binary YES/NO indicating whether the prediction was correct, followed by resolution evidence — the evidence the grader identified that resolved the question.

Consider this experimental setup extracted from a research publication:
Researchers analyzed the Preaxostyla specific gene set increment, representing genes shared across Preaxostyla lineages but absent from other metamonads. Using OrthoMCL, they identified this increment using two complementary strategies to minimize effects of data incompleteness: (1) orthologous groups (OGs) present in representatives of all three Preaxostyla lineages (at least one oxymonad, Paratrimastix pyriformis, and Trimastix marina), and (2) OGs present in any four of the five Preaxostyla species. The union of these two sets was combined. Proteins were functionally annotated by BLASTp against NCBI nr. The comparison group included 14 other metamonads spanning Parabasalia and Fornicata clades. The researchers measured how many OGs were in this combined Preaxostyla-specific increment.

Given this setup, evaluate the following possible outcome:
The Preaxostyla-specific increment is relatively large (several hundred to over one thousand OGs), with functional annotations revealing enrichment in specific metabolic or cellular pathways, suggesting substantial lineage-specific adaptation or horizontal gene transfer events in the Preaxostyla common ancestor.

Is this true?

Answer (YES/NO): NO